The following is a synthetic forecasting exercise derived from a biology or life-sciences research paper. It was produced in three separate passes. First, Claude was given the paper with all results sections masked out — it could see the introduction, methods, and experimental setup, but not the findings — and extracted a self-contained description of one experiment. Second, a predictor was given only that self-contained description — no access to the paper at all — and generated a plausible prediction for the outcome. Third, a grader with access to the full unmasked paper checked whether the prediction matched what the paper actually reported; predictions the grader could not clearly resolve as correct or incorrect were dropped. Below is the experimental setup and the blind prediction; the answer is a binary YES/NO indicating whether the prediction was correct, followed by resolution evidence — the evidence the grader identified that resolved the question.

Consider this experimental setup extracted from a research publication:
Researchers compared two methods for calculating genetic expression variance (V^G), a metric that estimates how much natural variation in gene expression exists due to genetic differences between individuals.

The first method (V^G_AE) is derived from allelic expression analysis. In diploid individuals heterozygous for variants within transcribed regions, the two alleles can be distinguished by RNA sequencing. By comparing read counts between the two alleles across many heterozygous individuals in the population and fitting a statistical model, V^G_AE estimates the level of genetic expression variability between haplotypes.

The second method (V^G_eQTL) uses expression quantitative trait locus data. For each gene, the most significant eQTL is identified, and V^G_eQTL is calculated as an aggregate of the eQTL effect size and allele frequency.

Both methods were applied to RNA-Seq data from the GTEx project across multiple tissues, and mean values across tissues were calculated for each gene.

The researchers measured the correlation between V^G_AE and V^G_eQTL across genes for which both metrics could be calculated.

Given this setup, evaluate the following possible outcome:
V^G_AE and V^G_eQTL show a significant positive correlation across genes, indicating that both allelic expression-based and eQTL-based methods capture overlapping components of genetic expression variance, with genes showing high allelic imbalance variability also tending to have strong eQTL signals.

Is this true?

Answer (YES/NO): YES